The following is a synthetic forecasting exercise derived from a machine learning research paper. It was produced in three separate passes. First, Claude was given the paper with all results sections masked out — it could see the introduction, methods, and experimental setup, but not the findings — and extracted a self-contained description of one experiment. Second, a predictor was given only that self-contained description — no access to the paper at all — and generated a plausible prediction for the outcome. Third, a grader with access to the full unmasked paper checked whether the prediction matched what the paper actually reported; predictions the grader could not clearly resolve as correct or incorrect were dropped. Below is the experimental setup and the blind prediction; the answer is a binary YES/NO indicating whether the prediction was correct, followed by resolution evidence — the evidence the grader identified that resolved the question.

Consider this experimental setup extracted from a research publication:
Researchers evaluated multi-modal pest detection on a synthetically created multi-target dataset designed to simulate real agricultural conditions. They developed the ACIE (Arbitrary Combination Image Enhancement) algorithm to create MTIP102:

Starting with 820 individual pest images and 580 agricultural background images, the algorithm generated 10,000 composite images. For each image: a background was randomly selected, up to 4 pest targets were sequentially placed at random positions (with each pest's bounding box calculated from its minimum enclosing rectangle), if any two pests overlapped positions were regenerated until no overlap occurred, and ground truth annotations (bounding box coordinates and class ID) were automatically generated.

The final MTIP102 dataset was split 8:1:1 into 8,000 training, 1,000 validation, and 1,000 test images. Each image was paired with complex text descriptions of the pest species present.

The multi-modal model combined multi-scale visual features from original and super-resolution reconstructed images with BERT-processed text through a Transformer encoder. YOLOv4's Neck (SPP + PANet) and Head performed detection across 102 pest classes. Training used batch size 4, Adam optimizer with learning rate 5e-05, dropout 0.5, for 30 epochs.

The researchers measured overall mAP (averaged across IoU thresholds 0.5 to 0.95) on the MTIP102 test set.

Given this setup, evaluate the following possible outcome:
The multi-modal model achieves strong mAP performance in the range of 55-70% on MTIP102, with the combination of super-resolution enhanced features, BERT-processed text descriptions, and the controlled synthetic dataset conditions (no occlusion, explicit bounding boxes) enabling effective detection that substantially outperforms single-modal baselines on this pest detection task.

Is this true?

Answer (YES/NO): NO